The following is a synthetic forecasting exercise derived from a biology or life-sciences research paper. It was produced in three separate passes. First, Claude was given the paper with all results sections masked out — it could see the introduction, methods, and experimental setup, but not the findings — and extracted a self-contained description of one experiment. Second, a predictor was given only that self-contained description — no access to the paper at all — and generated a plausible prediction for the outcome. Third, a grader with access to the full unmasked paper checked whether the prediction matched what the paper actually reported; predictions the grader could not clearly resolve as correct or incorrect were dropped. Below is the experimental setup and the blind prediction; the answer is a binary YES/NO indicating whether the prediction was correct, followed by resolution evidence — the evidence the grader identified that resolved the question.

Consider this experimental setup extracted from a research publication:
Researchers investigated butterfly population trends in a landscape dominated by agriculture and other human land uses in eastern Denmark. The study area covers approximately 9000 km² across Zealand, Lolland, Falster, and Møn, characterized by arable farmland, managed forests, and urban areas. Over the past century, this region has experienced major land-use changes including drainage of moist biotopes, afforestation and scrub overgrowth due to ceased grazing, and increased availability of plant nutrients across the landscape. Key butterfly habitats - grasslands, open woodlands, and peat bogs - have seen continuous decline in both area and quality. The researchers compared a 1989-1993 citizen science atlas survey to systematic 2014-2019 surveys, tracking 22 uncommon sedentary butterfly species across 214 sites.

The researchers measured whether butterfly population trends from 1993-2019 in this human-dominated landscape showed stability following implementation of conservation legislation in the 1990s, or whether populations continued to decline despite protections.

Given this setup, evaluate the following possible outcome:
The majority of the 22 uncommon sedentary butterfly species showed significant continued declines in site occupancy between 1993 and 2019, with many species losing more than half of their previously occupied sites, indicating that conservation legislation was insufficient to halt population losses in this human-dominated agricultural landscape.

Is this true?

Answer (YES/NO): YES